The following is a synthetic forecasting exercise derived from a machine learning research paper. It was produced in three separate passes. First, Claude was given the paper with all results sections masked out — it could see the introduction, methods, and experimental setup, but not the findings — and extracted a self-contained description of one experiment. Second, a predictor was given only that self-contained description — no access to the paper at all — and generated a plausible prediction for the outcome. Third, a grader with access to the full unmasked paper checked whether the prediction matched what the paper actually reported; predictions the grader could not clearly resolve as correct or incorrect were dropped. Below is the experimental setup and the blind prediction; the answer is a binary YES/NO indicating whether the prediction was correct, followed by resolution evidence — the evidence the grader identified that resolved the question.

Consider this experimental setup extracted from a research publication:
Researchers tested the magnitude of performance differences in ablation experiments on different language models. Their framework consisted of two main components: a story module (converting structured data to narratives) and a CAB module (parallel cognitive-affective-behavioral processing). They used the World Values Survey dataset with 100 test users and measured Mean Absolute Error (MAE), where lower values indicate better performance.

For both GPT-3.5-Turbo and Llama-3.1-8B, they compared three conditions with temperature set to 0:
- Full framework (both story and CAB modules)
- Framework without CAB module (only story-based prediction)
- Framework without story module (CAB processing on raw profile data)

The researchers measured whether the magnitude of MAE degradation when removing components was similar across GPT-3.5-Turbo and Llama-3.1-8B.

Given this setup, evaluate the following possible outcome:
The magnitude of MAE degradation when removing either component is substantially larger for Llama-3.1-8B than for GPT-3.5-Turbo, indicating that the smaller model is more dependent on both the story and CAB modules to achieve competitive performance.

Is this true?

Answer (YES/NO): NO